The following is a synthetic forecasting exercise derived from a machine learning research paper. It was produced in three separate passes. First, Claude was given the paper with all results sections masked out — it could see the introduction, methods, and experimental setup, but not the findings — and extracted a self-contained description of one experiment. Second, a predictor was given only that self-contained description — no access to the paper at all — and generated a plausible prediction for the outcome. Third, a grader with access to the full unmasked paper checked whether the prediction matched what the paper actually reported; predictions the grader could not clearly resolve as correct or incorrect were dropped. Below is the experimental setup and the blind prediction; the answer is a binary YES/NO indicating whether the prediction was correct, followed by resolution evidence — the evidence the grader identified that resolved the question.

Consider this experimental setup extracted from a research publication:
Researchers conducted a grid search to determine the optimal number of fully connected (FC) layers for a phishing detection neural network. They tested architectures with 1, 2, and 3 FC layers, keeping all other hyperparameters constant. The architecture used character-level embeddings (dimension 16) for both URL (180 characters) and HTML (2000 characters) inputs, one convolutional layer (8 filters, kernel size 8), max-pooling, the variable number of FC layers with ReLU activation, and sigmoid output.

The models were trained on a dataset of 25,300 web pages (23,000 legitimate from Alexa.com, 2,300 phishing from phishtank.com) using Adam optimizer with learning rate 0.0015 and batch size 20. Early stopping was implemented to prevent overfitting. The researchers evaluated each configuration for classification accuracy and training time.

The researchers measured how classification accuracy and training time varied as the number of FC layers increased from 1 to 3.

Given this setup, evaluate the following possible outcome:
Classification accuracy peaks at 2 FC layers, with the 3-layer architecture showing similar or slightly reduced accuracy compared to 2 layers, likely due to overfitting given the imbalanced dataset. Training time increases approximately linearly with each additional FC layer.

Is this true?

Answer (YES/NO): NO